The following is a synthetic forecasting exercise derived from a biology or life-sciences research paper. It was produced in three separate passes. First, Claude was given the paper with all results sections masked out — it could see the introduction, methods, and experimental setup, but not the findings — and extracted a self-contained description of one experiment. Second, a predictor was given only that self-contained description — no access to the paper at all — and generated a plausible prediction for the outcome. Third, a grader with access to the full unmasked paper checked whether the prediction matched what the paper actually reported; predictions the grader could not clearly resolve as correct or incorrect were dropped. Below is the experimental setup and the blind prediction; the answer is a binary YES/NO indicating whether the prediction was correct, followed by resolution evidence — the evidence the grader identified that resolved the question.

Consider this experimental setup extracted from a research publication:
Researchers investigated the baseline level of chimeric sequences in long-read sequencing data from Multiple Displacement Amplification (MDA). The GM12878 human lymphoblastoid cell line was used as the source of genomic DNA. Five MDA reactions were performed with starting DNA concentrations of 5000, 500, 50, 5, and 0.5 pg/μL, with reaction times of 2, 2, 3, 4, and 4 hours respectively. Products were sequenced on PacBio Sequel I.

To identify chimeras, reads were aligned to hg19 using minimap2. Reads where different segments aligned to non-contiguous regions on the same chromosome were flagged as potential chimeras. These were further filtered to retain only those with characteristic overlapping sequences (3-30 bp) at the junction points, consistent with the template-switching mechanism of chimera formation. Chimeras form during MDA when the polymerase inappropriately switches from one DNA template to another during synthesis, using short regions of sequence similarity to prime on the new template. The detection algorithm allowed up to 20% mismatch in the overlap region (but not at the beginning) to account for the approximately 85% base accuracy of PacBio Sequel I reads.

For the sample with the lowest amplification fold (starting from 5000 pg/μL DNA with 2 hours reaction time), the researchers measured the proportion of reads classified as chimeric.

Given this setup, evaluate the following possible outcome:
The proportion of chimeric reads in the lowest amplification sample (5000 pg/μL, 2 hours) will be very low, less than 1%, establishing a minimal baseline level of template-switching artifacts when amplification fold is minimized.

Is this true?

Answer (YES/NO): NO